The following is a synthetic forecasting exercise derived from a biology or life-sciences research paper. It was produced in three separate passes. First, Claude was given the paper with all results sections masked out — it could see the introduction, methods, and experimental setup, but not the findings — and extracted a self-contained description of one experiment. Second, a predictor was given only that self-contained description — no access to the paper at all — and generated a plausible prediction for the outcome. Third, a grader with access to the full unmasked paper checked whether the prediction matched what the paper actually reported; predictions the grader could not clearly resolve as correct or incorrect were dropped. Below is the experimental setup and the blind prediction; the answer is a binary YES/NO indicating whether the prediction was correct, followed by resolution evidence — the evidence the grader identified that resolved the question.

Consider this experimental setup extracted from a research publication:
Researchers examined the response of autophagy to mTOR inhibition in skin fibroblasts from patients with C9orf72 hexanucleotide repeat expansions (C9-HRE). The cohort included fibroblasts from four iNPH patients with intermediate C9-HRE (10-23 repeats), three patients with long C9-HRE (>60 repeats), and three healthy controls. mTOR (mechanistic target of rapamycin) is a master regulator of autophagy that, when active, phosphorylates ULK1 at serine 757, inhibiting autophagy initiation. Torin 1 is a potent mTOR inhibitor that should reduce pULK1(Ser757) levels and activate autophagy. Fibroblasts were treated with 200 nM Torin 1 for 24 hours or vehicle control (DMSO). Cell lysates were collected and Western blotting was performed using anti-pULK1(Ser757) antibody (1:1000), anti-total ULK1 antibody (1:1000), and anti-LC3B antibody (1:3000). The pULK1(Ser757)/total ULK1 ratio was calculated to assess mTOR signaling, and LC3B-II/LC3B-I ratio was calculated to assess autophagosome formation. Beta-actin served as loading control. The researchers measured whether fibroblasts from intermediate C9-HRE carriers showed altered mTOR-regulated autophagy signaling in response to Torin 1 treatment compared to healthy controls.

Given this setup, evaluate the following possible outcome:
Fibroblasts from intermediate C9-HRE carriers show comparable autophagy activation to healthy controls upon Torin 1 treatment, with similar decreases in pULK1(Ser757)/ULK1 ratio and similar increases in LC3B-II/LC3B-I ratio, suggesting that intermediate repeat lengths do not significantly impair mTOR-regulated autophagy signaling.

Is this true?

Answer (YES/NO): YES